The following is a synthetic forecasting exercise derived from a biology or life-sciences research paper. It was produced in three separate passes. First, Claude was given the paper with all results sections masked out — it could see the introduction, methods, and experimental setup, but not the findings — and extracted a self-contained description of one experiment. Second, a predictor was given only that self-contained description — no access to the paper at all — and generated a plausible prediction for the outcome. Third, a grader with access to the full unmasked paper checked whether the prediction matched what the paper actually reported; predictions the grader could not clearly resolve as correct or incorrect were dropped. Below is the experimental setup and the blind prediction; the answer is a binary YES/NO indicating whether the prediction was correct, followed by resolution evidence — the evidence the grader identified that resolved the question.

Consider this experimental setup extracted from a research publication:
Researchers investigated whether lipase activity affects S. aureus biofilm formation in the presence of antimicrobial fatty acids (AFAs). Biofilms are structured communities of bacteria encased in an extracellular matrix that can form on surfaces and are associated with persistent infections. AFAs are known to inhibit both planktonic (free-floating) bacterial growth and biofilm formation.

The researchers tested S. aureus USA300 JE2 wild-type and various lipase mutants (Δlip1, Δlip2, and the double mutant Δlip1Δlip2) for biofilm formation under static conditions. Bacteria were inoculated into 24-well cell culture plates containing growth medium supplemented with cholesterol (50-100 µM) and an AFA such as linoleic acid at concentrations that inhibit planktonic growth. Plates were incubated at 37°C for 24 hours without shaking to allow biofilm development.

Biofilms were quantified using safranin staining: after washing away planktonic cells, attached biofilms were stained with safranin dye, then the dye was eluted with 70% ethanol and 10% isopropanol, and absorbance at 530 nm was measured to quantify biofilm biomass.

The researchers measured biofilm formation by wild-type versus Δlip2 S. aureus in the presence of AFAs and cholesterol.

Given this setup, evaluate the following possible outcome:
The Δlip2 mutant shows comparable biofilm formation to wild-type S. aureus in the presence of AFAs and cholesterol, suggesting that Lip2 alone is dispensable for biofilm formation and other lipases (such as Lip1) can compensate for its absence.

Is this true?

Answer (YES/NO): NO